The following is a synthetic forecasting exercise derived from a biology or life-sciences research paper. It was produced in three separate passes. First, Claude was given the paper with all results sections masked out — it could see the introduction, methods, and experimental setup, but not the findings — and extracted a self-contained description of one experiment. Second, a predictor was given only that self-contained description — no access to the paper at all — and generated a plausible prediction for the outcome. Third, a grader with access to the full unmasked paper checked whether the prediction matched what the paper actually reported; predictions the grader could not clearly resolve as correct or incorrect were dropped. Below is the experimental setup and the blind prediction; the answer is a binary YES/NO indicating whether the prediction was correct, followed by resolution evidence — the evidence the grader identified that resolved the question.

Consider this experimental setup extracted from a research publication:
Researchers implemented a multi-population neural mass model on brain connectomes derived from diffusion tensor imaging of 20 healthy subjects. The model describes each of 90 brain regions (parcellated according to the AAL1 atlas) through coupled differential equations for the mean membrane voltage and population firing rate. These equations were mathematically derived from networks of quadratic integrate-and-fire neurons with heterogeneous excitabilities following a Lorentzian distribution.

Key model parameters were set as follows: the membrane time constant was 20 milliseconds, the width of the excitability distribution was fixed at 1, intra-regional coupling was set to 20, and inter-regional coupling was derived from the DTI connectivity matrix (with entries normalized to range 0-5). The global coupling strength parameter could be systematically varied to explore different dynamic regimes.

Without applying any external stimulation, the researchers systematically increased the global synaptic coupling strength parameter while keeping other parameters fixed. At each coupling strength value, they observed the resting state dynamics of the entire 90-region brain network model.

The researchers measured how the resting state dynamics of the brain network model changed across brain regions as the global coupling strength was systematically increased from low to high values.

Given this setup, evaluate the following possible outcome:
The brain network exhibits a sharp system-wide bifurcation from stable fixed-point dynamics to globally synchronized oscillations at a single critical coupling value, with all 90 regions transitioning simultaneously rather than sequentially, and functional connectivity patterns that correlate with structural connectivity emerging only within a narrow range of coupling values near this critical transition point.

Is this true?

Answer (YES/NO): NO